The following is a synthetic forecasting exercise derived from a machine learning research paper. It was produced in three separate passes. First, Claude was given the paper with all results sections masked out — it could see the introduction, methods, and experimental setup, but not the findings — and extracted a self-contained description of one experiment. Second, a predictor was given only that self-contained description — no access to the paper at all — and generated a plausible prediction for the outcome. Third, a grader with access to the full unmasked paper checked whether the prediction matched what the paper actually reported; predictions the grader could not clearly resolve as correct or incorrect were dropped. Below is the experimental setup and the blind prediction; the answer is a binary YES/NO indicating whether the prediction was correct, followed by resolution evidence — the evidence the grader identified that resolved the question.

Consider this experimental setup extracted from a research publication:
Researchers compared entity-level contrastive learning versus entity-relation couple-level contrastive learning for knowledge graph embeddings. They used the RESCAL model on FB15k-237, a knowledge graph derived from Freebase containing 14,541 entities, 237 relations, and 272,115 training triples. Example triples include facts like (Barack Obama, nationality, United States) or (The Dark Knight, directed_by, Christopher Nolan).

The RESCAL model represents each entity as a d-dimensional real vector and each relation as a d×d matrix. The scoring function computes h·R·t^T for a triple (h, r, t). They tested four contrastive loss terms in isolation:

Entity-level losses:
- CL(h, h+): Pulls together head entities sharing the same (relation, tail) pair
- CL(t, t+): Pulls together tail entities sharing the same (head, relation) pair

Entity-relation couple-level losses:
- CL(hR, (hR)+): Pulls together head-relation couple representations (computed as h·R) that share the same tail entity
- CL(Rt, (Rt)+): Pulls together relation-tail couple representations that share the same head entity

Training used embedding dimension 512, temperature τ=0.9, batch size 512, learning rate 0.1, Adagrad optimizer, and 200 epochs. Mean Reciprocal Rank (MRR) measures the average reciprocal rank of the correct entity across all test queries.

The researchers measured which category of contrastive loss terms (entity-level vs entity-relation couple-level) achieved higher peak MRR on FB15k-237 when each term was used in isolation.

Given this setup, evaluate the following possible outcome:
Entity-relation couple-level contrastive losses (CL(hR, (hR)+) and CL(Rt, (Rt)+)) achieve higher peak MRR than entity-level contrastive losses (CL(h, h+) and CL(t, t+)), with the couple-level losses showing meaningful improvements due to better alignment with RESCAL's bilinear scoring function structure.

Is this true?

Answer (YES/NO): NO